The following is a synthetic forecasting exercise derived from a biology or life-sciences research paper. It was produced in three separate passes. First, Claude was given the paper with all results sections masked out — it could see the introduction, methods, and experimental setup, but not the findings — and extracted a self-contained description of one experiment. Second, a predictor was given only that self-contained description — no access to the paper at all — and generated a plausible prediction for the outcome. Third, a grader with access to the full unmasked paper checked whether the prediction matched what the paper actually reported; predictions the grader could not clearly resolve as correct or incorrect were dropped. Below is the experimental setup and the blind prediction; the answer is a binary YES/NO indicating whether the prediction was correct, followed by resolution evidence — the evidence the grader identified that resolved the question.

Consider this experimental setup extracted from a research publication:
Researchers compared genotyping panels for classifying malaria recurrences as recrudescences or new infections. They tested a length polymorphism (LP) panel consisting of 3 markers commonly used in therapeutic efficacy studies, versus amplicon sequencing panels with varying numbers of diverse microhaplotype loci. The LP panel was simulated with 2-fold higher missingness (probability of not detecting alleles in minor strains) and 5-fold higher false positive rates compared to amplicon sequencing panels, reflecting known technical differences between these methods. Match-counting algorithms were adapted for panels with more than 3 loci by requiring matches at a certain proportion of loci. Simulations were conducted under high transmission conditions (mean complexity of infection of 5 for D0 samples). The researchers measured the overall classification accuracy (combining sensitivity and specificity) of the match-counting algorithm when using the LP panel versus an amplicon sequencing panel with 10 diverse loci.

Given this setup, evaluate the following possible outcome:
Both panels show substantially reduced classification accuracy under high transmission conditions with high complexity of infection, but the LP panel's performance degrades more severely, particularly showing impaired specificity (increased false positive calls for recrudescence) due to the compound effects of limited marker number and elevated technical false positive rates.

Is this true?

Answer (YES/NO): NO